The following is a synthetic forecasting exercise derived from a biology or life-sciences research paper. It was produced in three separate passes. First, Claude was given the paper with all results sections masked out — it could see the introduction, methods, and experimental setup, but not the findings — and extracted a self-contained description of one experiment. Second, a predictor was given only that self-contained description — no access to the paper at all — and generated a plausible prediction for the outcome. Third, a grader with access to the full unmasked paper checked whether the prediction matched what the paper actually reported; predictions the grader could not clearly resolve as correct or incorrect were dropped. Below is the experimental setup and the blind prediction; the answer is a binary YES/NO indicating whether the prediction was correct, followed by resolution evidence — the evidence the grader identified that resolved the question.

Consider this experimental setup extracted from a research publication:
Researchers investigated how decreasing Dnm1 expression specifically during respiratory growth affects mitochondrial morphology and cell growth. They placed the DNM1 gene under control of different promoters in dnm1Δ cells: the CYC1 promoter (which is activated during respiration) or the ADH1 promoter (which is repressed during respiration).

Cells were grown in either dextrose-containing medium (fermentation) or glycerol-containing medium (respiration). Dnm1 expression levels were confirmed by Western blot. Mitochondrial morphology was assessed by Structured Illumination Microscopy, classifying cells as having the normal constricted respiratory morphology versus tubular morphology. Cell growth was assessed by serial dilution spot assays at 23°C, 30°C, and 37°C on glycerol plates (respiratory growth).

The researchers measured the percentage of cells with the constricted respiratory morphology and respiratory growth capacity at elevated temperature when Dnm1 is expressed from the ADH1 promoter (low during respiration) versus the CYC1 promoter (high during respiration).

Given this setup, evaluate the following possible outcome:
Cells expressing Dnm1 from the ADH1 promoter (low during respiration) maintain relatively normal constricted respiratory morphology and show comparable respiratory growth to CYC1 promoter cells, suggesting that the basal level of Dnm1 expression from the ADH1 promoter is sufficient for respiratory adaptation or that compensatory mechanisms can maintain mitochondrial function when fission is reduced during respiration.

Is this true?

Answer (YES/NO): NO